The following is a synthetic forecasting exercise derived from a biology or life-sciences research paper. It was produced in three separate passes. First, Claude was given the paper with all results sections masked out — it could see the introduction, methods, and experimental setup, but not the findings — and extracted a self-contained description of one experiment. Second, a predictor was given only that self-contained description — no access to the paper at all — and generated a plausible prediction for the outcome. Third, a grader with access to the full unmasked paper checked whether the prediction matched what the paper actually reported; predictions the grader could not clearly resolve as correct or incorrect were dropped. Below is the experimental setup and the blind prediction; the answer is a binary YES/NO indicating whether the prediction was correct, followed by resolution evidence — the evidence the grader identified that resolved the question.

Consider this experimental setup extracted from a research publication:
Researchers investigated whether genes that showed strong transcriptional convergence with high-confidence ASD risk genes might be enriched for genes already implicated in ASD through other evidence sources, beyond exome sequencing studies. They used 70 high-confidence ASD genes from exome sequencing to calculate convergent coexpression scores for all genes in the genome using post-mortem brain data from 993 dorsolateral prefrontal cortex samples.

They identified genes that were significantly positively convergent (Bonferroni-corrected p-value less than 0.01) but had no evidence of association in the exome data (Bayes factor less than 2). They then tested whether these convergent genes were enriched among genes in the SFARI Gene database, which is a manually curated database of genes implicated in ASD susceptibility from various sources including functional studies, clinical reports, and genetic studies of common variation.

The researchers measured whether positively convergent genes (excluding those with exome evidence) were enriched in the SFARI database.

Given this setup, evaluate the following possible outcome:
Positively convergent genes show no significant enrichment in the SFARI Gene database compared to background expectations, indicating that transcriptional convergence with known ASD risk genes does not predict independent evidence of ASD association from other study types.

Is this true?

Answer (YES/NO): NO